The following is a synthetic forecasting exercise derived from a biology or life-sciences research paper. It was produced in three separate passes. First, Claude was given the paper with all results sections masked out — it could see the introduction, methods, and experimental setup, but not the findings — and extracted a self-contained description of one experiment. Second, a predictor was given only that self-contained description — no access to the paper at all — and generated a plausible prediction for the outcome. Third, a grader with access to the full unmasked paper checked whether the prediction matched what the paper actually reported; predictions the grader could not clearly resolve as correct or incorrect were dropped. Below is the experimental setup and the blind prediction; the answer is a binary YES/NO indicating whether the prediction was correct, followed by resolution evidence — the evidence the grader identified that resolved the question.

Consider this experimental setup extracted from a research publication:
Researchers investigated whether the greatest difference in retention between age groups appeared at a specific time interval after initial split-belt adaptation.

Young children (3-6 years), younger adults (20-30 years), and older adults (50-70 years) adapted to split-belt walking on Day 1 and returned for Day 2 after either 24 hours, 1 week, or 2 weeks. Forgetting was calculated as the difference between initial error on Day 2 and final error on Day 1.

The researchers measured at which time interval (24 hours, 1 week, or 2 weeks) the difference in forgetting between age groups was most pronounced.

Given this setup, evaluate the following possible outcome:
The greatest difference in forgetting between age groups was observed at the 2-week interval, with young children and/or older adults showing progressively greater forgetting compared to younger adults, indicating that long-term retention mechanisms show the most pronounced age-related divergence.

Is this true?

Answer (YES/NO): NO